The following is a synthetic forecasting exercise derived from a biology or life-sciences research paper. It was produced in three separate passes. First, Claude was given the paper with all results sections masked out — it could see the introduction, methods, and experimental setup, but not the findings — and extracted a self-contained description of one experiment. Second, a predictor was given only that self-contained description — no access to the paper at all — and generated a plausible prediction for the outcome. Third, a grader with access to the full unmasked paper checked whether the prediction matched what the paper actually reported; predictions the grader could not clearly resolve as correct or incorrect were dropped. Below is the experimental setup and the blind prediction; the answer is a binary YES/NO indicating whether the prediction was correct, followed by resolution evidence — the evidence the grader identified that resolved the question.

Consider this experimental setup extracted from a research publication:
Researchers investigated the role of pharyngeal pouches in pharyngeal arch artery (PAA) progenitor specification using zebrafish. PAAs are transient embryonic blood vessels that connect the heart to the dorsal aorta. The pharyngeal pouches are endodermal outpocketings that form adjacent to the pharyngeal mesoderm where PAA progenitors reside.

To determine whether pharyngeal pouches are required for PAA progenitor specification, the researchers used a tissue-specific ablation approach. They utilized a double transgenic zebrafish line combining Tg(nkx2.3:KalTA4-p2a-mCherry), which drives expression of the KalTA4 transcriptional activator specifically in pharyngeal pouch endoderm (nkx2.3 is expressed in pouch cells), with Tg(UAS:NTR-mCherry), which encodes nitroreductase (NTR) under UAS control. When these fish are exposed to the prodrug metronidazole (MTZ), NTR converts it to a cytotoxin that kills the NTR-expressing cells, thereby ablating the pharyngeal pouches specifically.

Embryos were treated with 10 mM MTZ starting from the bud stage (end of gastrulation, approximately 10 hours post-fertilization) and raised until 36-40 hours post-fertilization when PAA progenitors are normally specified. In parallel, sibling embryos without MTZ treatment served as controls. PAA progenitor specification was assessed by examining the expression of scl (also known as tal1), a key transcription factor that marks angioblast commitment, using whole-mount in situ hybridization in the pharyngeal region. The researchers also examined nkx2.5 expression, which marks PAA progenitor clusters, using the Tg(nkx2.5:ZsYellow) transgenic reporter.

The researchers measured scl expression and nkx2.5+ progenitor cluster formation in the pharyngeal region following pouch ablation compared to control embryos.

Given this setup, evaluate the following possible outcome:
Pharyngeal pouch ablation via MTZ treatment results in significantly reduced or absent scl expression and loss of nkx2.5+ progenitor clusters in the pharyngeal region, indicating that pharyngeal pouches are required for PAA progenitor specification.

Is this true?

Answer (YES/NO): YES